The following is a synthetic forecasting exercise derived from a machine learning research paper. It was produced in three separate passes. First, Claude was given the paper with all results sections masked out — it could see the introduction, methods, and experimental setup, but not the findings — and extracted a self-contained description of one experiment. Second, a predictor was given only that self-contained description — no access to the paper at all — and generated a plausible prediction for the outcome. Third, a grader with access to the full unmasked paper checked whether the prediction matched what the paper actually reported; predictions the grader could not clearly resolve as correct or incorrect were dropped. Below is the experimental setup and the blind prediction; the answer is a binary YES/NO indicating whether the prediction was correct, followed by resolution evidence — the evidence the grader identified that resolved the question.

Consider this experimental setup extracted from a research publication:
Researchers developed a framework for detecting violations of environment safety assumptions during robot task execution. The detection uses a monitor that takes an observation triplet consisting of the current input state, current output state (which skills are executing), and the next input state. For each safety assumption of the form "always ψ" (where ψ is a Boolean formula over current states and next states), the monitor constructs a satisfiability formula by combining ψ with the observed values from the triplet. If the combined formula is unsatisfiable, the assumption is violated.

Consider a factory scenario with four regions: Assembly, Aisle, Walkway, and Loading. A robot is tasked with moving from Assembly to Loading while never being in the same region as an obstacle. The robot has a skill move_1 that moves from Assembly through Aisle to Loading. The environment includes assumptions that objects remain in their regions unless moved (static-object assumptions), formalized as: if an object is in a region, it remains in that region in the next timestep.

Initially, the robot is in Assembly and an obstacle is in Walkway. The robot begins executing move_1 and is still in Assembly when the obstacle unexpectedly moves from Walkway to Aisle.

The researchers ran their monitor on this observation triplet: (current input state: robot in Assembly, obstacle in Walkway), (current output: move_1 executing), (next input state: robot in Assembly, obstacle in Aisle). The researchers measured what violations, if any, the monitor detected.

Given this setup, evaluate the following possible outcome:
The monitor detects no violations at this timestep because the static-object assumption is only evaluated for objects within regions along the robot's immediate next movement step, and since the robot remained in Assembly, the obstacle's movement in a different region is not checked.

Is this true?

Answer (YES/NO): NO